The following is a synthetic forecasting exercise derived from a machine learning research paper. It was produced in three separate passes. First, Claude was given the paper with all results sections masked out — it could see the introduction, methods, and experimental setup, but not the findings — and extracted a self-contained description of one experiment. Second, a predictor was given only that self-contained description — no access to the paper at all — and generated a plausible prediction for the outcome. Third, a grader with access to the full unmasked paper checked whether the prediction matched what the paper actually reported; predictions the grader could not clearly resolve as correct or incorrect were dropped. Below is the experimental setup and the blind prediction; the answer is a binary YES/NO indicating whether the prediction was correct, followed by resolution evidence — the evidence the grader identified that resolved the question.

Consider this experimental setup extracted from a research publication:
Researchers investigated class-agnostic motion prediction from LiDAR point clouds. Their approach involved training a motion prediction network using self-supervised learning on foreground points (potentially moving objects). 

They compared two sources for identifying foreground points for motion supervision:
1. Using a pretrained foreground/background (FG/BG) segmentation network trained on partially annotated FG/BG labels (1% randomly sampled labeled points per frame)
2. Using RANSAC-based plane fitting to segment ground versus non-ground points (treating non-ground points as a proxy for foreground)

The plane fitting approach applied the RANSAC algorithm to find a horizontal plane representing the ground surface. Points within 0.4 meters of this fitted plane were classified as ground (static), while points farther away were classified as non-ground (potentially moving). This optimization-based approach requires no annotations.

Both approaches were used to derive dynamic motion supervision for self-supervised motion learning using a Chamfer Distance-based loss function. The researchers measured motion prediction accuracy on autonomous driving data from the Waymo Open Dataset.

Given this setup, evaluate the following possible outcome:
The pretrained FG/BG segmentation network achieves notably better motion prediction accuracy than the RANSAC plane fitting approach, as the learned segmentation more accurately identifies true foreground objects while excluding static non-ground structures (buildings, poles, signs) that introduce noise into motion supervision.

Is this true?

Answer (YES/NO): NO